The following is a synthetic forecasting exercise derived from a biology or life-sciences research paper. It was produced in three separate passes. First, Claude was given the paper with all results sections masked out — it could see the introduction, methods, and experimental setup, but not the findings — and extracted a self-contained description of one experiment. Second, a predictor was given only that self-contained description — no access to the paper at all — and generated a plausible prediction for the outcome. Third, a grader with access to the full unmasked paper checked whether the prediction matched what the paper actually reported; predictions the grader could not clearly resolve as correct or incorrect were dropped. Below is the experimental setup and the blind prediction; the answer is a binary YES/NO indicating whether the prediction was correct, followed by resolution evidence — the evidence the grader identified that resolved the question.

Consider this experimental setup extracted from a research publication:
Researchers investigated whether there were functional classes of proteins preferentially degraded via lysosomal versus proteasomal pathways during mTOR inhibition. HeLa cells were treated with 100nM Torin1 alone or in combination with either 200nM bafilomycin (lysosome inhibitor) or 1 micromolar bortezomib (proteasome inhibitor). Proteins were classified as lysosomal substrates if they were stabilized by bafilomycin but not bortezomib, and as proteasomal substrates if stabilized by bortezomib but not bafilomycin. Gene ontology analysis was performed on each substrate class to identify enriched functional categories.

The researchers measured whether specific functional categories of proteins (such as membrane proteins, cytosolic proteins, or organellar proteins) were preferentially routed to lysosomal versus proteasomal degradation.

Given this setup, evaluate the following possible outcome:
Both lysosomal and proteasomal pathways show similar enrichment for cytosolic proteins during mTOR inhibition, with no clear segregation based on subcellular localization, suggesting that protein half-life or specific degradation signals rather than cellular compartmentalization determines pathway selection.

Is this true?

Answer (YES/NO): NO